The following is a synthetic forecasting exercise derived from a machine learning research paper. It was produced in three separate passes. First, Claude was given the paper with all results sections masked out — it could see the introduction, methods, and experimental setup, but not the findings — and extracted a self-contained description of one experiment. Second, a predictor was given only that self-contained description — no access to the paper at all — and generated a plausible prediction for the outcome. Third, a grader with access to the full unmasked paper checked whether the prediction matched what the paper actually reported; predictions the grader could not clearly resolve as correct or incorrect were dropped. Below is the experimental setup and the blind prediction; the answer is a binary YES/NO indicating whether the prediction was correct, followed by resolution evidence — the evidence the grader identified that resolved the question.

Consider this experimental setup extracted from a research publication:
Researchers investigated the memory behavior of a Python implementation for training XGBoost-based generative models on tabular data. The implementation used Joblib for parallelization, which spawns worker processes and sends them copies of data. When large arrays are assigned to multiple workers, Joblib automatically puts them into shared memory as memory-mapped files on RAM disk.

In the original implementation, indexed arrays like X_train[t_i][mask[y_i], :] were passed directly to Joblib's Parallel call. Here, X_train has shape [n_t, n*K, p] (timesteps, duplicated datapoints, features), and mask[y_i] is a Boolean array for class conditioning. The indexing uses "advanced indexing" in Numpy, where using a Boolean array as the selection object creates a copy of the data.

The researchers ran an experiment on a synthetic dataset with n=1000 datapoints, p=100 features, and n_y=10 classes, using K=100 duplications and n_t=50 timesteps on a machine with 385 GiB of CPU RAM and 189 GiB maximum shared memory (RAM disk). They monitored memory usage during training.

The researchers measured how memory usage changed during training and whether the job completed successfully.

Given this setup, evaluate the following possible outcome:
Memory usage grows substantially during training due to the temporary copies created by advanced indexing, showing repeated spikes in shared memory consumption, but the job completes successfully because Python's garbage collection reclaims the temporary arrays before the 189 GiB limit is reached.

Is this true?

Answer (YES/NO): NO